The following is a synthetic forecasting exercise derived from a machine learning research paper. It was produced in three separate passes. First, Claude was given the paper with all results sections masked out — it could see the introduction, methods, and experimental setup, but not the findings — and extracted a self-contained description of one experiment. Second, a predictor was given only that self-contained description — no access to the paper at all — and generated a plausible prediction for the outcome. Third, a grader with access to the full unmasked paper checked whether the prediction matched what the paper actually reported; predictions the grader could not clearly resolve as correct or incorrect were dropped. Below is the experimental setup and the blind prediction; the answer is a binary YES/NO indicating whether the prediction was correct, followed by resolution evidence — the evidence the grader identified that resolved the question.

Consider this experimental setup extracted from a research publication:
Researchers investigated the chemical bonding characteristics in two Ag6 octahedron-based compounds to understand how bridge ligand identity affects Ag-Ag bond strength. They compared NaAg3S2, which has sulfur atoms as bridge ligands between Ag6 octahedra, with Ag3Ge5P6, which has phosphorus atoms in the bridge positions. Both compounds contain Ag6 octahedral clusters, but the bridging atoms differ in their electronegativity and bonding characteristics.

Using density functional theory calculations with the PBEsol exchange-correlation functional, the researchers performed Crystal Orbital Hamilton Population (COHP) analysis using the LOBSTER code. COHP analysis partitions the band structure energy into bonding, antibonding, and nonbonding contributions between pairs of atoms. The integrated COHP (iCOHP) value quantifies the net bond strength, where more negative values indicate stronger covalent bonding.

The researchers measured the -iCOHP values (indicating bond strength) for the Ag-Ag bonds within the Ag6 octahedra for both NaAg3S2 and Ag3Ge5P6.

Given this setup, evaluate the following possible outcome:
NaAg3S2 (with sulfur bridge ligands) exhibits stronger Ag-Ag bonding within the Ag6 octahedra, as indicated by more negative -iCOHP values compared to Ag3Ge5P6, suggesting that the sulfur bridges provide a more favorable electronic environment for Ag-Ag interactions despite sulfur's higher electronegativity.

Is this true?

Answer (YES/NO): NO